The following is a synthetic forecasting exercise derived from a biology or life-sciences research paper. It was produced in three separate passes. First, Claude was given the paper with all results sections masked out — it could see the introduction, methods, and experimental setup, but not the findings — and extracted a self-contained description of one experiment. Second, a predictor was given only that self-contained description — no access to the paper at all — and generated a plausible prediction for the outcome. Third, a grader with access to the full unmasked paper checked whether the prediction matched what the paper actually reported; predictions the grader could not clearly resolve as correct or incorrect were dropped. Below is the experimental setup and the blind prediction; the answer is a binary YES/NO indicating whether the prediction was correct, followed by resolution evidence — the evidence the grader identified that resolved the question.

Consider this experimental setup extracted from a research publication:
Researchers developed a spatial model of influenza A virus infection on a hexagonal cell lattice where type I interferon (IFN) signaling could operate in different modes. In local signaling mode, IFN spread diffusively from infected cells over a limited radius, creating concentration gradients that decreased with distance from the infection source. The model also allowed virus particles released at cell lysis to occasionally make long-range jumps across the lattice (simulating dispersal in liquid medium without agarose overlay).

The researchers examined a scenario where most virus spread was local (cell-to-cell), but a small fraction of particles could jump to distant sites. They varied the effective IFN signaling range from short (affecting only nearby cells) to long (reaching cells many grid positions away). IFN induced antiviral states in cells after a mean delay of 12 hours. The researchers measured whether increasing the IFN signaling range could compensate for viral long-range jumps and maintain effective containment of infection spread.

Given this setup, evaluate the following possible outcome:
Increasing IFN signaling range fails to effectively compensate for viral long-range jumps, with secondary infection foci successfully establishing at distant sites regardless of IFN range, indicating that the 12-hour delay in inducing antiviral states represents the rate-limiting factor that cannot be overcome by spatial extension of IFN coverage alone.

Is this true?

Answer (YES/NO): YES